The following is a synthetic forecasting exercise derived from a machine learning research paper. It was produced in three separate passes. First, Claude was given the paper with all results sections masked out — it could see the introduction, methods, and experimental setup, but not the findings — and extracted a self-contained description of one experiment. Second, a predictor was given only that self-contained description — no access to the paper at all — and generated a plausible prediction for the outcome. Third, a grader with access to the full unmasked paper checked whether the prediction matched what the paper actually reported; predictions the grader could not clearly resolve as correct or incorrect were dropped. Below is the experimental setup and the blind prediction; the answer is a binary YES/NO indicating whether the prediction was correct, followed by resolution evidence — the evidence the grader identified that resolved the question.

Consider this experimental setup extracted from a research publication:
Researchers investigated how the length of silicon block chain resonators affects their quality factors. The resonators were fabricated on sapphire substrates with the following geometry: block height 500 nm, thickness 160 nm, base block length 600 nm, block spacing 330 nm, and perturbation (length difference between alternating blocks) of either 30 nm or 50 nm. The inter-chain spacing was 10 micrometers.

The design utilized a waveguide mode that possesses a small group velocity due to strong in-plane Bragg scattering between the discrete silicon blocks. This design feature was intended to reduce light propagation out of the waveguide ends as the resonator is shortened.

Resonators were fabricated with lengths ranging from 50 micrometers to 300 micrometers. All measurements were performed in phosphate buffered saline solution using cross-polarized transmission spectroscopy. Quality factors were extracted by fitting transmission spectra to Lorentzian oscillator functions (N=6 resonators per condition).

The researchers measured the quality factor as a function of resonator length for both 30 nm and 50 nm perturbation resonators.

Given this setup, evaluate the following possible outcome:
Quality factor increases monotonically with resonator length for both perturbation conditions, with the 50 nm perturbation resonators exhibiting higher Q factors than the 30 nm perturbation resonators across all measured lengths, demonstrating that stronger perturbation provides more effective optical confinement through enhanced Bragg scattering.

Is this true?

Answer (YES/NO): NO